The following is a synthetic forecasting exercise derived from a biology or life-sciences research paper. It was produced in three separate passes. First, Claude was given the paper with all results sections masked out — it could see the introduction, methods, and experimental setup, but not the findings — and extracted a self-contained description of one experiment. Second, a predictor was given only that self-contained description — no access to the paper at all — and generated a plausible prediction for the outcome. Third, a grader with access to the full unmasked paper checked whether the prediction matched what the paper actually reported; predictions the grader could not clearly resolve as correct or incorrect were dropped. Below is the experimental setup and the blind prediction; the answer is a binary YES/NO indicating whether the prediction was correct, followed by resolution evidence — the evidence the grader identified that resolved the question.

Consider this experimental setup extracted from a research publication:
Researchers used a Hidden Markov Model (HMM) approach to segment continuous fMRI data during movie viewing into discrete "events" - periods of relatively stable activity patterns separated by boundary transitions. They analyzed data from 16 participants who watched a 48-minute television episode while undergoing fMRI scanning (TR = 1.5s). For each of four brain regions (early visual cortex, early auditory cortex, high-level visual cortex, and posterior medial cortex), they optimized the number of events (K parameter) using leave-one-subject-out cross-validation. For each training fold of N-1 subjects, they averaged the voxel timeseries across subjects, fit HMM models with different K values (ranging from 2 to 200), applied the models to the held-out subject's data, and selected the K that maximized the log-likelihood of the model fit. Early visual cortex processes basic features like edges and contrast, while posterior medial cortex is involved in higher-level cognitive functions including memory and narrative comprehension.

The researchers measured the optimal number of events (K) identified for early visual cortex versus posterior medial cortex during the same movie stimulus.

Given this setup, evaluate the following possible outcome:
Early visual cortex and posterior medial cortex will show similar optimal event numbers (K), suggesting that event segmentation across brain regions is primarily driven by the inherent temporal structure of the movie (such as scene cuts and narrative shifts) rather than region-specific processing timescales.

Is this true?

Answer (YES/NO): NO